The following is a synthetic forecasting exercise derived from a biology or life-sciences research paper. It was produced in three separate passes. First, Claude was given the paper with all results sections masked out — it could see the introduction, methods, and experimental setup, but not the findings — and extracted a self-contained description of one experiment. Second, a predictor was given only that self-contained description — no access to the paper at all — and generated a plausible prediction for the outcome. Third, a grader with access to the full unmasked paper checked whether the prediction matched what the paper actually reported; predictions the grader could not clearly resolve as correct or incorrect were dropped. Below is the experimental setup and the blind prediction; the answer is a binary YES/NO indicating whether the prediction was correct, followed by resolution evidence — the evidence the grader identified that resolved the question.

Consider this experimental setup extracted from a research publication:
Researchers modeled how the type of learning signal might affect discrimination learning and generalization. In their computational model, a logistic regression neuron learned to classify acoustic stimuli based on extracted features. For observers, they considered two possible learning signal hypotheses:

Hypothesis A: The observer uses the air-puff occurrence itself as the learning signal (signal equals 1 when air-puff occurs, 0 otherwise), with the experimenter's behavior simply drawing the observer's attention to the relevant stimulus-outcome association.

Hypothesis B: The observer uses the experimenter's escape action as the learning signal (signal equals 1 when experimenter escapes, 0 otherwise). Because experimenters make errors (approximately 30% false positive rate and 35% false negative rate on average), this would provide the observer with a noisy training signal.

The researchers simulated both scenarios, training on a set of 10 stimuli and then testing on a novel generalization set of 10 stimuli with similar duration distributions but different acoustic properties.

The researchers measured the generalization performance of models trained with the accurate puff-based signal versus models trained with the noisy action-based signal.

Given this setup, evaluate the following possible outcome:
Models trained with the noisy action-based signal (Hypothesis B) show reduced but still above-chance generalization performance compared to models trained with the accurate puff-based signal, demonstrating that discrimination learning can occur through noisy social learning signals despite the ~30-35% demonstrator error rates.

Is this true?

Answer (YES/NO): NO